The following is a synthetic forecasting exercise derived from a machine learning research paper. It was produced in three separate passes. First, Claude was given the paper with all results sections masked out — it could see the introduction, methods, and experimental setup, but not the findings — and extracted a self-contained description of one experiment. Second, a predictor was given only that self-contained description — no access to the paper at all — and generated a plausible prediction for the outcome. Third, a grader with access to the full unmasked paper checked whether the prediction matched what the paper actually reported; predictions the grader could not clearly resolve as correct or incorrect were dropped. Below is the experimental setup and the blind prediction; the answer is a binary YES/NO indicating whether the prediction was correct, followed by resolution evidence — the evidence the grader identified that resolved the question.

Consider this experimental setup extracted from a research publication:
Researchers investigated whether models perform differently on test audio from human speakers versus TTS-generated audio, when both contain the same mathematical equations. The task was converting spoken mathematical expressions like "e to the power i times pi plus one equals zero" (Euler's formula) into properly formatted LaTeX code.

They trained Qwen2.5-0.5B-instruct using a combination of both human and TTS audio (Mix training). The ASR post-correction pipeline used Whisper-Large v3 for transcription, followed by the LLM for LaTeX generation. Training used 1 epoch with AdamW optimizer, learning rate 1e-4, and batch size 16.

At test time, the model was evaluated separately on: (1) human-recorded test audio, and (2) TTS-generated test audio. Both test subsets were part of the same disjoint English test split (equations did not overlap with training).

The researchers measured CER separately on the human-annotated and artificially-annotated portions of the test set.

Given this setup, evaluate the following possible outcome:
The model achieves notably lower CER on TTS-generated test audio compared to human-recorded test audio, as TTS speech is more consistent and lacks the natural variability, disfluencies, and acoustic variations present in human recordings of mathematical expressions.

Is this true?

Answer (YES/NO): NO